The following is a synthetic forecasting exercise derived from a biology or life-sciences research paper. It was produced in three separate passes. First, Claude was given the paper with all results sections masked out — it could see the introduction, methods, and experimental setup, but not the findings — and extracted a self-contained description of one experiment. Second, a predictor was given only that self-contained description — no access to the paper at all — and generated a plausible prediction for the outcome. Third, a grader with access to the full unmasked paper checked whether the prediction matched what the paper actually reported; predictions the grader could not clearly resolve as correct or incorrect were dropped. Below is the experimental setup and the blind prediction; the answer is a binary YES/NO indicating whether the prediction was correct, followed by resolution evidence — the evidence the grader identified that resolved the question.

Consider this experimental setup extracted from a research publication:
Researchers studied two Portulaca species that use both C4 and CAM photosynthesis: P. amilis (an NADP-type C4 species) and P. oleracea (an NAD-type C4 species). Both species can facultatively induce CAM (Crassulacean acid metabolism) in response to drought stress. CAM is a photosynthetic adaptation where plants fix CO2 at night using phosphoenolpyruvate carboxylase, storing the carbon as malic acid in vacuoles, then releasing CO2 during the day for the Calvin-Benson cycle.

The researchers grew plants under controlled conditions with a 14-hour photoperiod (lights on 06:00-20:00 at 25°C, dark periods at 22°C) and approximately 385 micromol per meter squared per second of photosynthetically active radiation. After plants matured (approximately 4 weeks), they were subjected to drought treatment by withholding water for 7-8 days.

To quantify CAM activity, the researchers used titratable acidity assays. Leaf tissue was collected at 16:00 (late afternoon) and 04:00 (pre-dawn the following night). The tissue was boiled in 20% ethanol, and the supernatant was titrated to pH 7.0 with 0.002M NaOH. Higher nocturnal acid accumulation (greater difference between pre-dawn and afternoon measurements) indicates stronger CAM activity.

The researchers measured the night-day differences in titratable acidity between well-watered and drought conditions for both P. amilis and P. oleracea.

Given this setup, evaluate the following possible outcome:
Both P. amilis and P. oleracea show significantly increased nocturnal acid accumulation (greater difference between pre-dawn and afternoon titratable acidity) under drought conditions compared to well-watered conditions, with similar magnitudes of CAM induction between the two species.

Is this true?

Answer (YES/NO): YES